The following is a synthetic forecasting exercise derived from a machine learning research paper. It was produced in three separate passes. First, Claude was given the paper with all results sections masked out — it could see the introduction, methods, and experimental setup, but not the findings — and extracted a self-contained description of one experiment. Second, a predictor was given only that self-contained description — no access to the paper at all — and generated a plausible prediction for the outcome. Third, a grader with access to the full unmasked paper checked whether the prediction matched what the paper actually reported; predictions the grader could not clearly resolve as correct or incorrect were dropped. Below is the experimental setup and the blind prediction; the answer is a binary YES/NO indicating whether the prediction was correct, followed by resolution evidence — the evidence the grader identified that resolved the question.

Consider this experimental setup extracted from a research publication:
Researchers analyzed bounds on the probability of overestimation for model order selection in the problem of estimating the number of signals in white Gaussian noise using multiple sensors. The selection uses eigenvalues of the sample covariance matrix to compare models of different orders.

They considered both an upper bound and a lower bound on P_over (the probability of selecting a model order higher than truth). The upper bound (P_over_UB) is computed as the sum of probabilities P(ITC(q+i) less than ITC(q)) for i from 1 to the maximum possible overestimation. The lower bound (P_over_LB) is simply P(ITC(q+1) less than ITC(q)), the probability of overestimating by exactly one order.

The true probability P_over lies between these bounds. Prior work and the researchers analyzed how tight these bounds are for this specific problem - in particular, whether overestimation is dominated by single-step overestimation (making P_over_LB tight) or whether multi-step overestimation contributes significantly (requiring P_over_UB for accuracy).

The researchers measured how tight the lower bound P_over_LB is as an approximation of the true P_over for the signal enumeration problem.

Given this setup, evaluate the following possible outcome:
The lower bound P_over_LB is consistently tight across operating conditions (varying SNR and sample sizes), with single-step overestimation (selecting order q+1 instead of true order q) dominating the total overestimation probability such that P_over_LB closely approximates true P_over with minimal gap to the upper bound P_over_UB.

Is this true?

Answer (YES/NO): YES